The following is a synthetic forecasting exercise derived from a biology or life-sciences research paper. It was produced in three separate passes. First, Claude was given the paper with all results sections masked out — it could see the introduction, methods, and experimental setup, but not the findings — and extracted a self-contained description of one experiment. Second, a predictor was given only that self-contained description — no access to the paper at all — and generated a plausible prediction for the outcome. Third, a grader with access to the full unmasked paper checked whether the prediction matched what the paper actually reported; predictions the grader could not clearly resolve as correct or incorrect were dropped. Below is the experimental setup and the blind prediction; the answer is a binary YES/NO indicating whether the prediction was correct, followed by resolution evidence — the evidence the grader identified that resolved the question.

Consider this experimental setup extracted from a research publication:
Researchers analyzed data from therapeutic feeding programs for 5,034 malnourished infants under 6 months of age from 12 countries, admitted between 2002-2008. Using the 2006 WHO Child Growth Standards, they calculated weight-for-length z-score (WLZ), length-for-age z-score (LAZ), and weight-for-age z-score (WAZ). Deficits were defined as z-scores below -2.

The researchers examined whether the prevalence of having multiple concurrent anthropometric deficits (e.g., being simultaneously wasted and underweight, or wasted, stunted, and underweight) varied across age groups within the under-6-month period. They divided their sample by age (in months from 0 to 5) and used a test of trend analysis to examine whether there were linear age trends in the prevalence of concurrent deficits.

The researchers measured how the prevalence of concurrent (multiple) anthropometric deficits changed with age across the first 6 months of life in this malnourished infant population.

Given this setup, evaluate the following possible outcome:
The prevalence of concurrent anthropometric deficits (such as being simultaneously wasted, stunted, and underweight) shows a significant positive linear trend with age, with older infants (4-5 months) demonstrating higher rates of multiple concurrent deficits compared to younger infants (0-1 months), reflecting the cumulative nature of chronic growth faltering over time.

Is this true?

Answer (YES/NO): YES